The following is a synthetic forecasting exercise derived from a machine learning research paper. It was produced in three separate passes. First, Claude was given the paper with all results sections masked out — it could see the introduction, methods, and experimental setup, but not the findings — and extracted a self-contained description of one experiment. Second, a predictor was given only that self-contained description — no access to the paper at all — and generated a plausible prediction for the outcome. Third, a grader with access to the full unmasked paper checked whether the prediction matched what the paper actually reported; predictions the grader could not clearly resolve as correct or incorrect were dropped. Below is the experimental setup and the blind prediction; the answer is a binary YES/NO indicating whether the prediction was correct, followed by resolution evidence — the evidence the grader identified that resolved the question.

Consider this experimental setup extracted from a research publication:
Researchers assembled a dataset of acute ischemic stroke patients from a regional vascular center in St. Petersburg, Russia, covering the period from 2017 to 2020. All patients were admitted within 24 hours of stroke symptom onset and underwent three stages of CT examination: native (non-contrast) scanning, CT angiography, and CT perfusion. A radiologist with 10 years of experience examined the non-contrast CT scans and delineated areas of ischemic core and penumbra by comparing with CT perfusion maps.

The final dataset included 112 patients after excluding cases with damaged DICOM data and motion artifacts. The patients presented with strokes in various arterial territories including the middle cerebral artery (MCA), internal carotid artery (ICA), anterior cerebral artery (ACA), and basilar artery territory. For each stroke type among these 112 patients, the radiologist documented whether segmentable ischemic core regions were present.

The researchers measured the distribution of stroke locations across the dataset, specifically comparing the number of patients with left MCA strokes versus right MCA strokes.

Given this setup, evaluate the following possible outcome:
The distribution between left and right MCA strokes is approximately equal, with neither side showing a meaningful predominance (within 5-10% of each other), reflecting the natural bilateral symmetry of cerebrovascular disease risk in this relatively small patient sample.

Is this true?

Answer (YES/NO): NO